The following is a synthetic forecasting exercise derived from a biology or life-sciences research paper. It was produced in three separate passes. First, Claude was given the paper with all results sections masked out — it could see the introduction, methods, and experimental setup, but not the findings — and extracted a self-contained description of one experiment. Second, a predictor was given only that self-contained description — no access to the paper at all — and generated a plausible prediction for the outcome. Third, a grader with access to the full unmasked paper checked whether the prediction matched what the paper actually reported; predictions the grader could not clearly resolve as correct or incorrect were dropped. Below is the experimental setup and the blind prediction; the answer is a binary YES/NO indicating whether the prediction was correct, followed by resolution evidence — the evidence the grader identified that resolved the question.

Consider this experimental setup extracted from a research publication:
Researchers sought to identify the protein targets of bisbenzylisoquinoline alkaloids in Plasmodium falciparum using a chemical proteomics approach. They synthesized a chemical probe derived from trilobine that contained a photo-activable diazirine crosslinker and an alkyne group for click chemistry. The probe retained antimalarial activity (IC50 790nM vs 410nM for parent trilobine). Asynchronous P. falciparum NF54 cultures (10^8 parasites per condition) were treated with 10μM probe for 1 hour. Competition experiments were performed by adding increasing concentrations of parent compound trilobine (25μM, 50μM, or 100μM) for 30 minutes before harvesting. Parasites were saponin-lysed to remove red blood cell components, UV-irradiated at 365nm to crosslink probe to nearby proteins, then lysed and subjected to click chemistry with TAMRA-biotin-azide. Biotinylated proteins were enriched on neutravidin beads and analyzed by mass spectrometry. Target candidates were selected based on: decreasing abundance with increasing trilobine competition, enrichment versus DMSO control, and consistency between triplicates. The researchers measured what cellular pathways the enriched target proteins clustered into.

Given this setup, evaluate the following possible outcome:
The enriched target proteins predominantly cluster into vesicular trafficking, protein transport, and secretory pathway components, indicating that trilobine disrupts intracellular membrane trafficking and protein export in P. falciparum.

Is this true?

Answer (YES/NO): NO